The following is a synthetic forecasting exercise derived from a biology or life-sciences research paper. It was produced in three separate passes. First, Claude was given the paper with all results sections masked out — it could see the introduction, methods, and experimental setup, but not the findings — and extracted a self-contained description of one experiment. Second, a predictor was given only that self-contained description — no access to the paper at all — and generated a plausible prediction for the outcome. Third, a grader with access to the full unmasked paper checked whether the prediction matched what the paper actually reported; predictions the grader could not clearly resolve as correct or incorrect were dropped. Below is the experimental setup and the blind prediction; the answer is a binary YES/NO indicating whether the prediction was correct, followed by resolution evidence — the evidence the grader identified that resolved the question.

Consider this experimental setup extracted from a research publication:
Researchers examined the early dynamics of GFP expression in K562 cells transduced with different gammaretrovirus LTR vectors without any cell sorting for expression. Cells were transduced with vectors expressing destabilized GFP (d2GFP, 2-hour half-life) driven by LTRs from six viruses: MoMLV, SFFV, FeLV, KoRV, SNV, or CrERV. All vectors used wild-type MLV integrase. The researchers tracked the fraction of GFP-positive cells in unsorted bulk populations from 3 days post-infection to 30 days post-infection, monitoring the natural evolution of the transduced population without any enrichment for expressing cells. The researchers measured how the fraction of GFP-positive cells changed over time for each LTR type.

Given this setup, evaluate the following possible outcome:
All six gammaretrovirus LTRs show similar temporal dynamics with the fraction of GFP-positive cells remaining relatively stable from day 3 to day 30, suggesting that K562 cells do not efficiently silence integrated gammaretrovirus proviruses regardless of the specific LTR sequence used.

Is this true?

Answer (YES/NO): NO